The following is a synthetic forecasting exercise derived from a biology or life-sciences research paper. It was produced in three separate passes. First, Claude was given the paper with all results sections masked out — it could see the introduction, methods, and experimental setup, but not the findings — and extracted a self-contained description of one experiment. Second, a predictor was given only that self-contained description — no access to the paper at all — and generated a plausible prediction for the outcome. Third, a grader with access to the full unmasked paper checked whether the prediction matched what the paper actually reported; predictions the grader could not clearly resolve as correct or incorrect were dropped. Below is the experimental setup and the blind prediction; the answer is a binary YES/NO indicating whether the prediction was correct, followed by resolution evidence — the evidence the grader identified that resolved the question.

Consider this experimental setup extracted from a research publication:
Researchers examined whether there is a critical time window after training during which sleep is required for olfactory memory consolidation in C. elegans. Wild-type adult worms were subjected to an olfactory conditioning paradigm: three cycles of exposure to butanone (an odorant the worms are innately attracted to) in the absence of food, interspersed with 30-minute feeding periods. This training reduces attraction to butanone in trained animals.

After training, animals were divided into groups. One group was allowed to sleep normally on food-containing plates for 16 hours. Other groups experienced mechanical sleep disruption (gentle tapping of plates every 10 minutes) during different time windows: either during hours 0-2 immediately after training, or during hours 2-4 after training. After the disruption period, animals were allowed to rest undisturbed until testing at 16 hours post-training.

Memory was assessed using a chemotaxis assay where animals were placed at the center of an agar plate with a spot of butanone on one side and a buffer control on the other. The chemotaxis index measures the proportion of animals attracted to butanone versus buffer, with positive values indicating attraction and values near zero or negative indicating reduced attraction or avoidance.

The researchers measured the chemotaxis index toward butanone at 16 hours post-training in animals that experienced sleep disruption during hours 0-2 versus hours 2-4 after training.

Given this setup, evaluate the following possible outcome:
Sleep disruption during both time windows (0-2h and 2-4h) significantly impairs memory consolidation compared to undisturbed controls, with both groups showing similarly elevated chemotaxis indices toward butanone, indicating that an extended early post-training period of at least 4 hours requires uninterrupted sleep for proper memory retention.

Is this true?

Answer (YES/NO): NO